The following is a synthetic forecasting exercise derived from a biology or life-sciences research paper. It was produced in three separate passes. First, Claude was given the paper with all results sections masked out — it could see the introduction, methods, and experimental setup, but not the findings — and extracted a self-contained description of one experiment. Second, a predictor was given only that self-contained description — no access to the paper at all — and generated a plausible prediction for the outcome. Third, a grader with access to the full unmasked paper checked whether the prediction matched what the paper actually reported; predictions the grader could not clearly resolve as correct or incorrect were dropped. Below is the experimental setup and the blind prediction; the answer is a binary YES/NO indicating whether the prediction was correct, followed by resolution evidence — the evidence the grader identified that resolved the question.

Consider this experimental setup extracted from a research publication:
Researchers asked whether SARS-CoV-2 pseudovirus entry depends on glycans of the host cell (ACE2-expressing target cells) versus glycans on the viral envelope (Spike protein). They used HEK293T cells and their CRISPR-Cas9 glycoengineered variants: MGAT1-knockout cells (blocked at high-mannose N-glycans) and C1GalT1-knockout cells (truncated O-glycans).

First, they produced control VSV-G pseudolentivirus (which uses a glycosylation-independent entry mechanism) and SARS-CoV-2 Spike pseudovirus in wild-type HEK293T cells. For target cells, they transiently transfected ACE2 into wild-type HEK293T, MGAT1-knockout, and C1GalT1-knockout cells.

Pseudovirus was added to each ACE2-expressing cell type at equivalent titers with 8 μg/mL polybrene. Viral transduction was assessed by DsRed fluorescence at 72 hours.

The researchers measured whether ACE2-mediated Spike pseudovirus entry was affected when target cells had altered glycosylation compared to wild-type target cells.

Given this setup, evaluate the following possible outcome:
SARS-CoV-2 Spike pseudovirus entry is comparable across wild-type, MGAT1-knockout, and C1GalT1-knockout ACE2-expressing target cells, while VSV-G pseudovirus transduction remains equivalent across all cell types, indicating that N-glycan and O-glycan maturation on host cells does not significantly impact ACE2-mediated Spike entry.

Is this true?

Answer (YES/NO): NO